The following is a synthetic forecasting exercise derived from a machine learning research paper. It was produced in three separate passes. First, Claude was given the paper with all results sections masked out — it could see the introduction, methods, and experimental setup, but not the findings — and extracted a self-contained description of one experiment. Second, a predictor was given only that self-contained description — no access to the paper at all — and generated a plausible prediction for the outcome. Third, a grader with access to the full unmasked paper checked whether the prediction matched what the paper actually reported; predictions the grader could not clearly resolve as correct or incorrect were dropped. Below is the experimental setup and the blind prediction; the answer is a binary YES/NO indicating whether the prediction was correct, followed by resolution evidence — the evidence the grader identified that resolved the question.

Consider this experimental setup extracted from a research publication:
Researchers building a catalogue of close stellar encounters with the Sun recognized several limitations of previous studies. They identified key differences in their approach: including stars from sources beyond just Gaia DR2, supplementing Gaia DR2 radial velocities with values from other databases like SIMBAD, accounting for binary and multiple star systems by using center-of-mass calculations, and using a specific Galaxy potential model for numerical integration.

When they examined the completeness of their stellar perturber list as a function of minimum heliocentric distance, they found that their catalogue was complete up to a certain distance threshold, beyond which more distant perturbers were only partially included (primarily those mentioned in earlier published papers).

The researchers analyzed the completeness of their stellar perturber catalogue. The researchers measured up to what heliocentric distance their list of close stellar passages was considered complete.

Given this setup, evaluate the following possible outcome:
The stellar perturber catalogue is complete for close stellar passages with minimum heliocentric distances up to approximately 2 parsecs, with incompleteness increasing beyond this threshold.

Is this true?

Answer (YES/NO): NO